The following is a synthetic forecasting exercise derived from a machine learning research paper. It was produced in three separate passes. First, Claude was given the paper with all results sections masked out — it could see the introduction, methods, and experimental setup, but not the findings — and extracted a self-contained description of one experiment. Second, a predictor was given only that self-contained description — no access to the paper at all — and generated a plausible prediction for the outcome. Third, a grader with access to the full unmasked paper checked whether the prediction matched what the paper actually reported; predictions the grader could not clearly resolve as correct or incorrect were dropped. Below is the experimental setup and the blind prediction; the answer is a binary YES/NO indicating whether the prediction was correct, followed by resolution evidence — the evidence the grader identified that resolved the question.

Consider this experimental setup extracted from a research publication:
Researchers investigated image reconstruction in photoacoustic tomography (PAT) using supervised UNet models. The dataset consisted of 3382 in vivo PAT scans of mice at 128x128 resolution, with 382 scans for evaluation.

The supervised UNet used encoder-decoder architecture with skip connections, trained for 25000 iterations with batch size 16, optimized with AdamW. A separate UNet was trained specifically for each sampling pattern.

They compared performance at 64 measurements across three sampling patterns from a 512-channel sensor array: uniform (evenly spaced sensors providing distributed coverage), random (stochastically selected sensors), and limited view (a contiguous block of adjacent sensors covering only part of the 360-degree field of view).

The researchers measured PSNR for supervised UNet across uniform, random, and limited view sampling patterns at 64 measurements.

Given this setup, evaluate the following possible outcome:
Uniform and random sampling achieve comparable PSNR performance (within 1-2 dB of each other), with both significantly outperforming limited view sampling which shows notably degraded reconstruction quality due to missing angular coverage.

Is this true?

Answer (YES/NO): NO